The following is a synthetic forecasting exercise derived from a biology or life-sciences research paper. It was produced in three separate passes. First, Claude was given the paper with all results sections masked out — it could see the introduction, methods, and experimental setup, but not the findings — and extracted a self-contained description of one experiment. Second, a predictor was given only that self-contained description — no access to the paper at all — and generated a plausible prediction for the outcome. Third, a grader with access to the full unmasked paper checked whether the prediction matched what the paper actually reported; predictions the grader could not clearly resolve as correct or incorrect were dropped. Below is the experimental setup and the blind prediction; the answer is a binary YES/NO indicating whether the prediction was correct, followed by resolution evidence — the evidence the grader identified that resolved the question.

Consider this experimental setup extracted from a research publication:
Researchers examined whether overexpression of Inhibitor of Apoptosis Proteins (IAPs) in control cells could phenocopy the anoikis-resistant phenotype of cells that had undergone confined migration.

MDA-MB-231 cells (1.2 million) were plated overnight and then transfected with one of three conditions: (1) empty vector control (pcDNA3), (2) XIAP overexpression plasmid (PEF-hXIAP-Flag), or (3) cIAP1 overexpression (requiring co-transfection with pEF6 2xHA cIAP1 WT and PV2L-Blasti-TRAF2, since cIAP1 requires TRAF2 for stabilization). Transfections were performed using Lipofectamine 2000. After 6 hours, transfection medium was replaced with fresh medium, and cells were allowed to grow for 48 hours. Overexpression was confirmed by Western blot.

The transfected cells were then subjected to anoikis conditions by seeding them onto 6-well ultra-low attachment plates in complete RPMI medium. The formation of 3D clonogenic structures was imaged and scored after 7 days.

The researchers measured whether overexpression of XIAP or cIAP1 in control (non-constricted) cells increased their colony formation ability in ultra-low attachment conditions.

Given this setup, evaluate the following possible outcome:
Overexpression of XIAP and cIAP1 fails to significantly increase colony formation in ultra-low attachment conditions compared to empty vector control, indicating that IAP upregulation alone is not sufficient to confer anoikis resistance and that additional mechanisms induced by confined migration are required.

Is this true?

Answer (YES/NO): NO